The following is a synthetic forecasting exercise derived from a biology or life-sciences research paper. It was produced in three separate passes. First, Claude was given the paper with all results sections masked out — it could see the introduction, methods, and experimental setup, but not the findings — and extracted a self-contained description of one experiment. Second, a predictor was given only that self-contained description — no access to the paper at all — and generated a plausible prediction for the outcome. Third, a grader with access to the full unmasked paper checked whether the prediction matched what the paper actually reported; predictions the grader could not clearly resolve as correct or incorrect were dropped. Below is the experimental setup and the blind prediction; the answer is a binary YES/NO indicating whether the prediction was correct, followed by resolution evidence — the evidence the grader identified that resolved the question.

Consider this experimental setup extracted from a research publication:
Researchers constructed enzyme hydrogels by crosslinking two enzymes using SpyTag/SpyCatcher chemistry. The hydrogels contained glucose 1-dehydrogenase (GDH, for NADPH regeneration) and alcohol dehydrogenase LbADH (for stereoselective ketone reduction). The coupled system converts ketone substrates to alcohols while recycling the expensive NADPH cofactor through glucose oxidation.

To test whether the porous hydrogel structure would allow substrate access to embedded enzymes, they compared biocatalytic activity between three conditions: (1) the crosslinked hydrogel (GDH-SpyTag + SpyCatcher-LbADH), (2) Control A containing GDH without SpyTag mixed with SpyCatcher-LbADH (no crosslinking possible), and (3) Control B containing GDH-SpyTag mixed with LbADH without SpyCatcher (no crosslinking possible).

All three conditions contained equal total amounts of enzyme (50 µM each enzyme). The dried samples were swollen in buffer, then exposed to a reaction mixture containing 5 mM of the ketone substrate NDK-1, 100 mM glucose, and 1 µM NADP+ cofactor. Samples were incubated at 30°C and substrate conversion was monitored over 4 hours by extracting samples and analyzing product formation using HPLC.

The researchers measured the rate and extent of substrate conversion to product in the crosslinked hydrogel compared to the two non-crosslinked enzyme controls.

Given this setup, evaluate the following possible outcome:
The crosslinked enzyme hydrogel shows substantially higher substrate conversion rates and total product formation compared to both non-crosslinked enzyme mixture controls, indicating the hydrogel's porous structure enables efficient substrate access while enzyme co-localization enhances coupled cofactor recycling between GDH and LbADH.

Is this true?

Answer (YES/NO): NO